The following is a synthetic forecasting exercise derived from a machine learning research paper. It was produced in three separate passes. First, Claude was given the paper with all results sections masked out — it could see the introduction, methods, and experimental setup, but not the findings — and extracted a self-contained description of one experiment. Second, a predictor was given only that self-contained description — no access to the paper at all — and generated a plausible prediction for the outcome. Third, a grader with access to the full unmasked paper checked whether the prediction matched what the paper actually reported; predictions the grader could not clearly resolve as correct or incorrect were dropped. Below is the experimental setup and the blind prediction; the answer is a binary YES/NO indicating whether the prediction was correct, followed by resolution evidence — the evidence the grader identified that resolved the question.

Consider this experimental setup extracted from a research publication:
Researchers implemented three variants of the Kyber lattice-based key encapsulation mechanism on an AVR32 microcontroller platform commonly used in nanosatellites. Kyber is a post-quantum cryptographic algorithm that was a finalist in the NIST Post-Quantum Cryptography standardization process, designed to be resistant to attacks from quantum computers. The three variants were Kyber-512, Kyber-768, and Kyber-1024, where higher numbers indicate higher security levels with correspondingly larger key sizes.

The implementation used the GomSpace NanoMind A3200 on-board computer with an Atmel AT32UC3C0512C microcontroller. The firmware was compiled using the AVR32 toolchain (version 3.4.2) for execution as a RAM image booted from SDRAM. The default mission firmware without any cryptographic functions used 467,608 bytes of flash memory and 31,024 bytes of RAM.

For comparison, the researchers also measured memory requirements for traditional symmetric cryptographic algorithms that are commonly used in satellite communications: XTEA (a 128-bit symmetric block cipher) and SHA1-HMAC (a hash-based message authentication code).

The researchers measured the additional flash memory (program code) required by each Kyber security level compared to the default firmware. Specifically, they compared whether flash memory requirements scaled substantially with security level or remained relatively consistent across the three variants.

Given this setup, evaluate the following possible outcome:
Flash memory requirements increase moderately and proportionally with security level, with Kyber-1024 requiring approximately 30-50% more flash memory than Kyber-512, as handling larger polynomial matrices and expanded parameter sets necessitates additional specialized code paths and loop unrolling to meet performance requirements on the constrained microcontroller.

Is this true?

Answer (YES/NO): NO